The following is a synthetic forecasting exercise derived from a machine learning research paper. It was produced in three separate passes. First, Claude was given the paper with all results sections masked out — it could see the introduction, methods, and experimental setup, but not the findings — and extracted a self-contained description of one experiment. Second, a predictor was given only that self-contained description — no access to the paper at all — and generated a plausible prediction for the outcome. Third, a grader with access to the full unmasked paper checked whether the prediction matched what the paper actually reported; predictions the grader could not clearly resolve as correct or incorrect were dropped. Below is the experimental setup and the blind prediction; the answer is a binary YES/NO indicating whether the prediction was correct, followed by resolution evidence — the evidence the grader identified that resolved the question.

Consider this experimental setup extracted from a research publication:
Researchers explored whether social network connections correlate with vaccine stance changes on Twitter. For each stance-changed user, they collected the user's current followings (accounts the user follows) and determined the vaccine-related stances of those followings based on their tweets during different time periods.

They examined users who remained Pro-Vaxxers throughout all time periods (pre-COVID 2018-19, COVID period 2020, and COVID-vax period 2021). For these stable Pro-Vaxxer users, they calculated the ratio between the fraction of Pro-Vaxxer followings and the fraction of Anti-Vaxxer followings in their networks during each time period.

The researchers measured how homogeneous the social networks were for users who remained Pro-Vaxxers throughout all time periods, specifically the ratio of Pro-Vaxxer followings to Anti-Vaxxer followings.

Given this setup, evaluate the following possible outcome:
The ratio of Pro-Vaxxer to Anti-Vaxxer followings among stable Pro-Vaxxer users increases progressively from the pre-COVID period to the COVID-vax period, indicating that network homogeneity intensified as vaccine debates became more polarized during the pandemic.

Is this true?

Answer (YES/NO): NO